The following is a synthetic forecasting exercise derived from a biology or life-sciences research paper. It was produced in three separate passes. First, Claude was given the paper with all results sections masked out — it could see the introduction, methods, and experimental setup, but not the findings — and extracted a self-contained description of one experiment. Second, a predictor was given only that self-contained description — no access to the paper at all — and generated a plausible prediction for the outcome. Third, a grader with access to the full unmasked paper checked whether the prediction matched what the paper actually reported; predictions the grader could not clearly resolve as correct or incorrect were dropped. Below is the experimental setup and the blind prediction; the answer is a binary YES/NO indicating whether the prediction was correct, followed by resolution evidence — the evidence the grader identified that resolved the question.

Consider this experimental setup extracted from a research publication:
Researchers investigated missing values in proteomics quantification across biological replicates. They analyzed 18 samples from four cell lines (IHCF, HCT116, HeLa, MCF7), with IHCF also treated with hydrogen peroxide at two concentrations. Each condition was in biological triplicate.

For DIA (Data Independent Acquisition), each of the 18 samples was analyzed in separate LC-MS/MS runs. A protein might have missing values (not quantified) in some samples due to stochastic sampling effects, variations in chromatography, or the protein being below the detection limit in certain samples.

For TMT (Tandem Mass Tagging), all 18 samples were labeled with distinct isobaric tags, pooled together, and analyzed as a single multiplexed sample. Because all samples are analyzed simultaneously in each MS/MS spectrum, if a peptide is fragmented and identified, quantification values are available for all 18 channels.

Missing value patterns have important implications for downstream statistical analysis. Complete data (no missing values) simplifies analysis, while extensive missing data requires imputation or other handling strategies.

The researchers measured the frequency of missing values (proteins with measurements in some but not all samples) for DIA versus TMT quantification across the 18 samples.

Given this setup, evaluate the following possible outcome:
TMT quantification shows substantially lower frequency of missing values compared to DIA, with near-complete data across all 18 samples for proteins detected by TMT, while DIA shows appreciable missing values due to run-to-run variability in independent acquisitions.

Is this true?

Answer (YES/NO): NO